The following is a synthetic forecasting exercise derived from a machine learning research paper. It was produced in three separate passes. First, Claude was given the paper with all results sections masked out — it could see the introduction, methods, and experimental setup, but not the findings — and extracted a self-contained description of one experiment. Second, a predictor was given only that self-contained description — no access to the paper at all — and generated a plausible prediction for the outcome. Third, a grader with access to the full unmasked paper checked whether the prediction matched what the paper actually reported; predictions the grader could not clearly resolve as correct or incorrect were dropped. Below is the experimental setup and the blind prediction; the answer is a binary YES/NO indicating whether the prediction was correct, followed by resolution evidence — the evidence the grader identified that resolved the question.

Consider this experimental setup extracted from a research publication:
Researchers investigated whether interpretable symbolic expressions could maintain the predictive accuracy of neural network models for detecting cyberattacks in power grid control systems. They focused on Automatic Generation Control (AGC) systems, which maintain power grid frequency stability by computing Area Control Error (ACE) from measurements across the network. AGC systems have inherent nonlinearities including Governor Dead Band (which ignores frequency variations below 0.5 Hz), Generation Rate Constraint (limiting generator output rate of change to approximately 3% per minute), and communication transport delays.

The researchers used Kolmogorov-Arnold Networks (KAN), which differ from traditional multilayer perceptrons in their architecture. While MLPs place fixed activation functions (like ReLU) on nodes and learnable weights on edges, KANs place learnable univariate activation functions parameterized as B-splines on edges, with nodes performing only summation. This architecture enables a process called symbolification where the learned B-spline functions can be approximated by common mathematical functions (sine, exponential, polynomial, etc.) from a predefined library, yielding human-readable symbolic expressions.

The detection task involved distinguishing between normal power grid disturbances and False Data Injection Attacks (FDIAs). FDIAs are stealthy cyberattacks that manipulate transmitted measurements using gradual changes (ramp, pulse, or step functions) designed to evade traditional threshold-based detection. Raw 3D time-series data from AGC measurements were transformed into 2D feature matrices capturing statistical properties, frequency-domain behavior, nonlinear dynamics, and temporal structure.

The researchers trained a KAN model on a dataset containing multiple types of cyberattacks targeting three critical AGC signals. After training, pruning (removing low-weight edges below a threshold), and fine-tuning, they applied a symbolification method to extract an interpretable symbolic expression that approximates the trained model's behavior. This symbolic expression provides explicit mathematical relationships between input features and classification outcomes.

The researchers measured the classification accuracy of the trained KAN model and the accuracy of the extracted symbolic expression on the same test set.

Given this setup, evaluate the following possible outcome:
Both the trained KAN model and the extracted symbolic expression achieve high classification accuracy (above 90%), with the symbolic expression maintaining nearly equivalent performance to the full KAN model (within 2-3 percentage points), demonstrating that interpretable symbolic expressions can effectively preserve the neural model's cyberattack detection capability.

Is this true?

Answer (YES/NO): YES